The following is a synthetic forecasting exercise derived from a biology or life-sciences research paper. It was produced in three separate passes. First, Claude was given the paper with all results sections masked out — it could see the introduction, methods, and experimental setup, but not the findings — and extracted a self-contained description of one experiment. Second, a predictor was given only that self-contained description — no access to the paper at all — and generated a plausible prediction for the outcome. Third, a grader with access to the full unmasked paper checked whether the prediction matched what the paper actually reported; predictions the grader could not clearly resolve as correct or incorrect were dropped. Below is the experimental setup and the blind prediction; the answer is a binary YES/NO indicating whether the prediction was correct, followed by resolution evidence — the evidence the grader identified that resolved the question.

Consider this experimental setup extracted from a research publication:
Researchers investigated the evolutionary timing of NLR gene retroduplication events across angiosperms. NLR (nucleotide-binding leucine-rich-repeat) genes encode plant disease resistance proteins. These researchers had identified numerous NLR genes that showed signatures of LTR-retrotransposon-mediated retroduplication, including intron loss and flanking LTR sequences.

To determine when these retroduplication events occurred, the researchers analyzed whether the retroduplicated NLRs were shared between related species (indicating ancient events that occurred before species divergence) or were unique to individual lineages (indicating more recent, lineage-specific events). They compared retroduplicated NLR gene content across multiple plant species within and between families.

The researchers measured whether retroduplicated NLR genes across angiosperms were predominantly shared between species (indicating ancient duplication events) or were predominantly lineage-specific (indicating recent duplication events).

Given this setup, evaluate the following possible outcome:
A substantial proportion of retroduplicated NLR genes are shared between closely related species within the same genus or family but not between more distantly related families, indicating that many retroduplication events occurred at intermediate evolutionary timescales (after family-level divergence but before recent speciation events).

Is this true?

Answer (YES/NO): NO